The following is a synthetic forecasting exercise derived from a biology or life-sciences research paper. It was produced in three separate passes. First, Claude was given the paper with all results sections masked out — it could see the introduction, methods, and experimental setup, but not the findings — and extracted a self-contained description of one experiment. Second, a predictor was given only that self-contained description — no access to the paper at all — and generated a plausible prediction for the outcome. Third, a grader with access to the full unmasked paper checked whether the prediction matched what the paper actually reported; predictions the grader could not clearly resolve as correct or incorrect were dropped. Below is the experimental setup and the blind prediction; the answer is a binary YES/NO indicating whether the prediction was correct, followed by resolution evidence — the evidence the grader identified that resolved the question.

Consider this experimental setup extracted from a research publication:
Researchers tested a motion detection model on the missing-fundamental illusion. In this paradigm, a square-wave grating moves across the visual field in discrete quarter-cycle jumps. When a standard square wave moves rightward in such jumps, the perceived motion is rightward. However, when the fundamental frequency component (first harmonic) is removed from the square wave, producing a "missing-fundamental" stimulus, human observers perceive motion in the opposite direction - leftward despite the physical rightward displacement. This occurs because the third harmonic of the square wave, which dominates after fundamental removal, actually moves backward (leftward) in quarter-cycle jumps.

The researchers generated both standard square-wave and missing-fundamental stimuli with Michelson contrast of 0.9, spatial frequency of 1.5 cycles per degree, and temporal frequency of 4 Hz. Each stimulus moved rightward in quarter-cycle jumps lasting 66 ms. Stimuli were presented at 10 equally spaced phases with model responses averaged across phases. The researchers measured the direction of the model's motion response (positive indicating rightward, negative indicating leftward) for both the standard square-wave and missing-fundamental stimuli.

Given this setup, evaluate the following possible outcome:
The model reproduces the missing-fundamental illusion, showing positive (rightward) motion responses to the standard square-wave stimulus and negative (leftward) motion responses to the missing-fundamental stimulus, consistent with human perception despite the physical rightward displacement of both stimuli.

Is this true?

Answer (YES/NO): YES